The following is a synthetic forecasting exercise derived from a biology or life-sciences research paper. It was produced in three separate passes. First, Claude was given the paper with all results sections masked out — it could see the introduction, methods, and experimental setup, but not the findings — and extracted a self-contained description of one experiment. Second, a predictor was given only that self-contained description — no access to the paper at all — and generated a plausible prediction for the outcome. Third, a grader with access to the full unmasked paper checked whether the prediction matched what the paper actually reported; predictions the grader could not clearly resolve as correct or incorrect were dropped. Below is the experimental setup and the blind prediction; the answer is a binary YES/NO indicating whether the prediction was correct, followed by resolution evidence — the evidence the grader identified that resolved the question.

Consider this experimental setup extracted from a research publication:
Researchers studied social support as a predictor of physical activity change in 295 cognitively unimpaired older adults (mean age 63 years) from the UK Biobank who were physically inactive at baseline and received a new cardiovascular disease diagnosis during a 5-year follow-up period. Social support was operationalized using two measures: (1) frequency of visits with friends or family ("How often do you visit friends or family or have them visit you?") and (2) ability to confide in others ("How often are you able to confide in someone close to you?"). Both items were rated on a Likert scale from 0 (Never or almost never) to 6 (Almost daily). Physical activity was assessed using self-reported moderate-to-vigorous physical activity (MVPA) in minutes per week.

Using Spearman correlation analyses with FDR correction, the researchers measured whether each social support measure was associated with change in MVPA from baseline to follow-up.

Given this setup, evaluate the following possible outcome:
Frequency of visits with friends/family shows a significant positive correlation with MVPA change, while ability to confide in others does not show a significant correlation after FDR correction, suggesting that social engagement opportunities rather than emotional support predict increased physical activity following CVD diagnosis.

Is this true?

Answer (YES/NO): YES